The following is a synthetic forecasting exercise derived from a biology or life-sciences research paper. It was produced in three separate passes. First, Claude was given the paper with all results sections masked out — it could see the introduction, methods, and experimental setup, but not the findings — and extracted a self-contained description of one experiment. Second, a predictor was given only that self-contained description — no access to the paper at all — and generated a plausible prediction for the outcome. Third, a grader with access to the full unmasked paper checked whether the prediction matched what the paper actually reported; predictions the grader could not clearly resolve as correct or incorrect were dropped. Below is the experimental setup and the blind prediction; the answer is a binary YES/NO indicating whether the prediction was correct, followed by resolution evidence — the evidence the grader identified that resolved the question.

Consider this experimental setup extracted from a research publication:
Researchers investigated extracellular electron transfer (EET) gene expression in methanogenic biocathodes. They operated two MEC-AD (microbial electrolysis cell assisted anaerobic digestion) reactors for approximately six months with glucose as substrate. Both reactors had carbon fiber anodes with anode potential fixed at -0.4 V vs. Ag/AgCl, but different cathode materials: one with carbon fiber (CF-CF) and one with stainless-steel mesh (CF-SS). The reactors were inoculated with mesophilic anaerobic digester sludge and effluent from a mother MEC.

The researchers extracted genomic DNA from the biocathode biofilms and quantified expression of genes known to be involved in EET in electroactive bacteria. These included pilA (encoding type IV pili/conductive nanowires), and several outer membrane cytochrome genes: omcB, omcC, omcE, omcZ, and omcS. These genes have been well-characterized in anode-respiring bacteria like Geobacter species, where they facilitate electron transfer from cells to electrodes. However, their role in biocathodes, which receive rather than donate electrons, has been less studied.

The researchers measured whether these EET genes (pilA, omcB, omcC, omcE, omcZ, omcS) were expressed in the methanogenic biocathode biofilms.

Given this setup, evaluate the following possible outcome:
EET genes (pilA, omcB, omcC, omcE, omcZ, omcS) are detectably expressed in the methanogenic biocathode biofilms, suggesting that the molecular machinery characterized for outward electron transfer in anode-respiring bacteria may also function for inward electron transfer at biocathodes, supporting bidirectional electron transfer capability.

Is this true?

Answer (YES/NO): YES